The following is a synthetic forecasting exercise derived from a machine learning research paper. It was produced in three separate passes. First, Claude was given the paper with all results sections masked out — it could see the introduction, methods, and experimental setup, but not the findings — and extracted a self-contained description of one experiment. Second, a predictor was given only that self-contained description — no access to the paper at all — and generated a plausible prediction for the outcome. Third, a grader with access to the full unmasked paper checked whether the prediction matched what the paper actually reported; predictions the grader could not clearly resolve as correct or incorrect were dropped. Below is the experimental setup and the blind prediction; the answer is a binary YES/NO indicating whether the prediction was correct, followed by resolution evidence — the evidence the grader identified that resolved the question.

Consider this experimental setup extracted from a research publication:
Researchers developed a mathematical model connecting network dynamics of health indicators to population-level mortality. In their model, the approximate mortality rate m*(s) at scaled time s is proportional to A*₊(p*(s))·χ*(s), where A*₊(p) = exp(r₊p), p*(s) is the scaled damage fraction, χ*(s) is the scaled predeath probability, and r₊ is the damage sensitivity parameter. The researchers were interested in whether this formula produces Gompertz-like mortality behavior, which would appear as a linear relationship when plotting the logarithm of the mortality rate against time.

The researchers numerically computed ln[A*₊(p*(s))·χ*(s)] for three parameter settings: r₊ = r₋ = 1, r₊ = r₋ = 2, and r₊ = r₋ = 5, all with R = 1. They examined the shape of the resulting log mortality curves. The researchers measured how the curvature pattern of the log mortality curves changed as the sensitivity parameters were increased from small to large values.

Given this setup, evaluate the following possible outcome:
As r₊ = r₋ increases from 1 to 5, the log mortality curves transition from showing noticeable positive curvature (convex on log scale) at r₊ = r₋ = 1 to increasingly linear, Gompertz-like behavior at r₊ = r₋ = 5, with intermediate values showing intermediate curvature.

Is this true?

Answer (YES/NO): NO